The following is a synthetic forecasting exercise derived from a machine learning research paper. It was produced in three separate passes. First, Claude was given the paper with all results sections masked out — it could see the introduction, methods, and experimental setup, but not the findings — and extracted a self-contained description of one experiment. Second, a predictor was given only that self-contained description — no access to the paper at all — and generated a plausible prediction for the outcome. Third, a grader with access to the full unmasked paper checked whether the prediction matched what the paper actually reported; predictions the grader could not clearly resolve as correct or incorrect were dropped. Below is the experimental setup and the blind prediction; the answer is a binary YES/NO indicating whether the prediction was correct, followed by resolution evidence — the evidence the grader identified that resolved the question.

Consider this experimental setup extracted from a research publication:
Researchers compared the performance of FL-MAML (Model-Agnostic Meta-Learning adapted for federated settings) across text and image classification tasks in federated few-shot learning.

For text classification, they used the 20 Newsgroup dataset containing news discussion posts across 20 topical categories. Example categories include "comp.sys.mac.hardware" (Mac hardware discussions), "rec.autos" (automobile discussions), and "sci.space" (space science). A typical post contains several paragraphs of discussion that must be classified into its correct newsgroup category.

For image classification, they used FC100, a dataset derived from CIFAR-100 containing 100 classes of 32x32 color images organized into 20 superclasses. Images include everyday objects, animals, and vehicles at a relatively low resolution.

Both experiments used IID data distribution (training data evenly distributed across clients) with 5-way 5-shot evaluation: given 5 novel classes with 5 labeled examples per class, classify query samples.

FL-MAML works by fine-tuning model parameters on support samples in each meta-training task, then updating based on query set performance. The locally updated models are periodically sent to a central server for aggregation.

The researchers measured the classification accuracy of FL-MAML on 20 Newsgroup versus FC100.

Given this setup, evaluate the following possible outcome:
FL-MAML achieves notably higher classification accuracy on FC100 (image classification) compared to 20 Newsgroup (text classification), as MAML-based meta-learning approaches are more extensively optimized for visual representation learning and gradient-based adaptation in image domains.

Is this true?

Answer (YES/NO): YES